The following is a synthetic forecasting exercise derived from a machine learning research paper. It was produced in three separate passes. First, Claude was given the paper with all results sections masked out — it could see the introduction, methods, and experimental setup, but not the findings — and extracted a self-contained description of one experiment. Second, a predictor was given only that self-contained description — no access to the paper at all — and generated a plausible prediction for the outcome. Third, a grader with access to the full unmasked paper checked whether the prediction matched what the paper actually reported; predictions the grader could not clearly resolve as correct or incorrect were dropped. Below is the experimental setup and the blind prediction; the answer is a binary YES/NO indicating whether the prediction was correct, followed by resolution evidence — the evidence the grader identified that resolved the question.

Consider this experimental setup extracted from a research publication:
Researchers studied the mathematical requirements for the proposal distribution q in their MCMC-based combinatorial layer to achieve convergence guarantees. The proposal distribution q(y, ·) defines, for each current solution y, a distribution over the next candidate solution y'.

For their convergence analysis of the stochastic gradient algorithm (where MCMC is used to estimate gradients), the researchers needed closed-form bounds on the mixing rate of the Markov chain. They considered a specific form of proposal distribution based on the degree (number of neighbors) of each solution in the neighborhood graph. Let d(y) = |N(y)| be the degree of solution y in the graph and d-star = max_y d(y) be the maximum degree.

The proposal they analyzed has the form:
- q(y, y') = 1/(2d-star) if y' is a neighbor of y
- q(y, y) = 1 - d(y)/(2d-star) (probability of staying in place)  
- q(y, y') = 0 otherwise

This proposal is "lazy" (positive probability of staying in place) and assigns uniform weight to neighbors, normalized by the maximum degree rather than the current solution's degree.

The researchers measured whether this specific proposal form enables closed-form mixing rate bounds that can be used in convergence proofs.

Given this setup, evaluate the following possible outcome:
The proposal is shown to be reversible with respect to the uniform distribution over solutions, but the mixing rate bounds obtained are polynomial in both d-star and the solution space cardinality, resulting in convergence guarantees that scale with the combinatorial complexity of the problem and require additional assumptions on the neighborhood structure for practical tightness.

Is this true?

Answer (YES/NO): NO